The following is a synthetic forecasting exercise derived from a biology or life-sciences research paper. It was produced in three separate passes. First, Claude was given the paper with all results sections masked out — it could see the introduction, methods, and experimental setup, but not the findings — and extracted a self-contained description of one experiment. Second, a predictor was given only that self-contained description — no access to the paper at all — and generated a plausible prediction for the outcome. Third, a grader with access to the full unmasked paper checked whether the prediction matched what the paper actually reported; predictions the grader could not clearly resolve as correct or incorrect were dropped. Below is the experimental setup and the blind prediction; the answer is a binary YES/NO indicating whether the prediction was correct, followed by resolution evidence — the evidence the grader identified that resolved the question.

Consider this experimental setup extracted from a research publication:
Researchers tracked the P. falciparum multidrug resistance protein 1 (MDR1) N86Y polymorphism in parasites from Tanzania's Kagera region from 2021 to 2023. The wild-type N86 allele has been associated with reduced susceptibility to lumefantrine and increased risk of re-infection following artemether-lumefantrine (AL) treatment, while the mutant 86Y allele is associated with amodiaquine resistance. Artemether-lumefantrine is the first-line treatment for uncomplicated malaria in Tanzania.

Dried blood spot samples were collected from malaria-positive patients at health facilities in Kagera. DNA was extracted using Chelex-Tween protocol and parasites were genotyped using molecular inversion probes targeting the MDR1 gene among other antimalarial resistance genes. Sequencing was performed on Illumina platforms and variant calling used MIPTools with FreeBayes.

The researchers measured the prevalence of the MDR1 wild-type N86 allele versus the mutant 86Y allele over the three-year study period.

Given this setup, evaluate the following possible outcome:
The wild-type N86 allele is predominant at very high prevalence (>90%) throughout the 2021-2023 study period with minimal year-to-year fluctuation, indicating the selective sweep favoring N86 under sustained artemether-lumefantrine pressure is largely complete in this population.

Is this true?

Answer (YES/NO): YES